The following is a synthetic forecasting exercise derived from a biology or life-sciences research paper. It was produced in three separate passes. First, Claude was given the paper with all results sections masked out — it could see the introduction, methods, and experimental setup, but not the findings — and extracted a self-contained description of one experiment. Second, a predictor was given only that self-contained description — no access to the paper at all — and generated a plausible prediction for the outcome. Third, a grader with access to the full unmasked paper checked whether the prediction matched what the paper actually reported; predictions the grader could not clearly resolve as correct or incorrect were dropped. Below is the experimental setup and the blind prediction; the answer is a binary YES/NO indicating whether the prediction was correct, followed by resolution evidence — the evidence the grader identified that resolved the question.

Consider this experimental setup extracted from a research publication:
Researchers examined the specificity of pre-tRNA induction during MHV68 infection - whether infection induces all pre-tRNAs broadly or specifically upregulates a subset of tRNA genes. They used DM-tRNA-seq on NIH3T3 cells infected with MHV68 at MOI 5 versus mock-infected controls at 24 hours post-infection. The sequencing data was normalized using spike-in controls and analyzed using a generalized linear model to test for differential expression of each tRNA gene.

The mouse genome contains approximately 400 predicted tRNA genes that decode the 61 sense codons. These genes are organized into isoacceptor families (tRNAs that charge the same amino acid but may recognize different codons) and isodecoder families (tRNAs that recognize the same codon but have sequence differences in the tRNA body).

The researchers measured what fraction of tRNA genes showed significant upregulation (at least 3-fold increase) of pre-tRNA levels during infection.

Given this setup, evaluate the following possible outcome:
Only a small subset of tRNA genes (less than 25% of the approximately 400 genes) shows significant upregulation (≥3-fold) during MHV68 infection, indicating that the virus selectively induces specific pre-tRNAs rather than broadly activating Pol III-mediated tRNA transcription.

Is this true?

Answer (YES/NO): YES